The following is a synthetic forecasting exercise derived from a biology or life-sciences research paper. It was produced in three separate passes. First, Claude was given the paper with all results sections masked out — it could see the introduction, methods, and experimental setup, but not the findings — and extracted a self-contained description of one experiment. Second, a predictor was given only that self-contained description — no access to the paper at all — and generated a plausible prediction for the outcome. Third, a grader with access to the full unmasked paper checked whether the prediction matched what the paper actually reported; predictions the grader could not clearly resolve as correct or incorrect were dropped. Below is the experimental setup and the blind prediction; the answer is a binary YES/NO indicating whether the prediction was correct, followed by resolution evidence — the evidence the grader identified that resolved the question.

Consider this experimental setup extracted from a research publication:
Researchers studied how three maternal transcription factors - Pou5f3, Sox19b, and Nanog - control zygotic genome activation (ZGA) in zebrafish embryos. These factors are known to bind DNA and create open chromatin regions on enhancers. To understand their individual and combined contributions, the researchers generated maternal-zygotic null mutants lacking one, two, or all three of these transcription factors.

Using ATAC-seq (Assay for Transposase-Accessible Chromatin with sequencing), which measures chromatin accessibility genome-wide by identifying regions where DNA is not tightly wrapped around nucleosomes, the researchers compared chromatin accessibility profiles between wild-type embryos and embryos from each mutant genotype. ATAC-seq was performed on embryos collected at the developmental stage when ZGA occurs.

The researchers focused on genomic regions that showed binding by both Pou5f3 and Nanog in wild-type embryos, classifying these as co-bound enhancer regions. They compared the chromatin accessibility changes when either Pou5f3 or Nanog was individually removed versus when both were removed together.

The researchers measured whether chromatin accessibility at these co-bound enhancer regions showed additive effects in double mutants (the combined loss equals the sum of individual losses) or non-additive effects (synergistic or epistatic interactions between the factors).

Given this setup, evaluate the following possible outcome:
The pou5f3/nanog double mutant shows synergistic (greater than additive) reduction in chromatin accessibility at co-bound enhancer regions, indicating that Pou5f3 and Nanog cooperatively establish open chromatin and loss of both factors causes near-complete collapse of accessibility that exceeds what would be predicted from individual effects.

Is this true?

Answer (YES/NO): NO